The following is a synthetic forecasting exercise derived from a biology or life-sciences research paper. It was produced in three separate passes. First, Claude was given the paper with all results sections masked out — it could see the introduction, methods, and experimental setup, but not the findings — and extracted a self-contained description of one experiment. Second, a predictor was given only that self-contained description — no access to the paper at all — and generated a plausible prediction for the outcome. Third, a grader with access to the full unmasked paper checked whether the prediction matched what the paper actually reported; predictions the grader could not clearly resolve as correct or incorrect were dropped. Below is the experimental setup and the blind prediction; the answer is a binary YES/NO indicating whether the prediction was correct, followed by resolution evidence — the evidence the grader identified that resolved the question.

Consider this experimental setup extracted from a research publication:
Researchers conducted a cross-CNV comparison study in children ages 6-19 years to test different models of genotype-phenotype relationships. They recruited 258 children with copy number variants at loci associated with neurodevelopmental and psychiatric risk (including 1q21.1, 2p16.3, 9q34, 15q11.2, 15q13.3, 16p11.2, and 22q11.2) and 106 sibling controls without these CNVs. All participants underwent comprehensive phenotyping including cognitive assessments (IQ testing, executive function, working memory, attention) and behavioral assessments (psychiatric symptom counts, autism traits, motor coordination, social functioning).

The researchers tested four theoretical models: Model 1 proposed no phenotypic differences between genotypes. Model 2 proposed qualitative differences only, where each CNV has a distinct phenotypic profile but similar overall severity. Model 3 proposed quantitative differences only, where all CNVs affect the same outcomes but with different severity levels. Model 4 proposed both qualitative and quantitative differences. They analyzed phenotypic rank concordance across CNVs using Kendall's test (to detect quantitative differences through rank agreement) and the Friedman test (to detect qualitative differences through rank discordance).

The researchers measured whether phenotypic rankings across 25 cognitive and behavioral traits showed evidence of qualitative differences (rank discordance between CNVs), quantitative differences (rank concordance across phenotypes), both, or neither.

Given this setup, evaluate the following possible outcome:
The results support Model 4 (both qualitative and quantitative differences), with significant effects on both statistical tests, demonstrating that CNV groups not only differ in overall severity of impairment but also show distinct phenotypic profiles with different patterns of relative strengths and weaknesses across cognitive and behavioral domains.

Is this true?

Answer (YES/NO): YES